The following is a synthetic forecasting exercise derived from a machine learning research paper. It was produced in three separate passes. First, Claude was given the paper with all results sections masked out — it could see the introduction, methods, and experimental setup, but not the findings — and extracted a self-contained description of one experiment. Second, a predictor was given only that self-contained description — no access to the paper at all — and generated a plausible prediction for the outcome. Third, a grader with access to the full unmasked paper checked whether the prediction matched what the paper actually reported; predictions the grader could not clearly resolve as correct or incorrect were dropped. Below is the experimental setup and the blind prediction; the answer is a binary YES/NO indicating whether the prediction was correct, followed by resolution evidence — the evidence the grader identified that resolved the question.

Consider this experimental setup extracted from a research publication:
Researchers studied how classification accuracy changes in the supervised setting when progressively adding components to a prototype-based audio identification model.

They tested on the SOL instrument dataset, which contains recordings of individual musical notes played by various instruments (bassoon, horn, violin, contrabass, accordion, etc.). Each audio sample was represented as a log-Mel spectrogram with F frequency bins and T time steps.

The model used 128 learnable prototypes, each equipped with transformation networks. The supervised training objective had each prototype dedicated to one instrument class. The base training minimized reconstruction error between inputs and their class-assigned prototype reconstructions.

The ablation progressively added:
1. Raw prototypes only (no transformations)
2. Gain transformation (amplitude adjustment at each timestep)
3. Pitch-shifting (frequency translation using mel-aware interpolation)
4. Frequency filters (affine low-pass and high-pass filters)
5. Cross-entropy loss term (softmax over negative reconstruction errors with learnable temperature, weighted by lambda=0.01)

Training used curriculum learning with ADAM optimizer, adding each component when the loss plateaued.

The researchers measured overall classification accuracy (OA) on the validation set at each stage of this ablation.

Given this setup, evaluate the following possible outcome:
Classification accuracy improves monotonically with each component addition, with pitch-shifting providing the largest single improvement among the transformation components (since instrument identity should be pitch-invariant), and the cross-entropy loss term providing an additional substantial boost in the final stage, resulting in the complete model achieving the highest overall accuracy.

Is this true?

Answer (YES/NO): YES